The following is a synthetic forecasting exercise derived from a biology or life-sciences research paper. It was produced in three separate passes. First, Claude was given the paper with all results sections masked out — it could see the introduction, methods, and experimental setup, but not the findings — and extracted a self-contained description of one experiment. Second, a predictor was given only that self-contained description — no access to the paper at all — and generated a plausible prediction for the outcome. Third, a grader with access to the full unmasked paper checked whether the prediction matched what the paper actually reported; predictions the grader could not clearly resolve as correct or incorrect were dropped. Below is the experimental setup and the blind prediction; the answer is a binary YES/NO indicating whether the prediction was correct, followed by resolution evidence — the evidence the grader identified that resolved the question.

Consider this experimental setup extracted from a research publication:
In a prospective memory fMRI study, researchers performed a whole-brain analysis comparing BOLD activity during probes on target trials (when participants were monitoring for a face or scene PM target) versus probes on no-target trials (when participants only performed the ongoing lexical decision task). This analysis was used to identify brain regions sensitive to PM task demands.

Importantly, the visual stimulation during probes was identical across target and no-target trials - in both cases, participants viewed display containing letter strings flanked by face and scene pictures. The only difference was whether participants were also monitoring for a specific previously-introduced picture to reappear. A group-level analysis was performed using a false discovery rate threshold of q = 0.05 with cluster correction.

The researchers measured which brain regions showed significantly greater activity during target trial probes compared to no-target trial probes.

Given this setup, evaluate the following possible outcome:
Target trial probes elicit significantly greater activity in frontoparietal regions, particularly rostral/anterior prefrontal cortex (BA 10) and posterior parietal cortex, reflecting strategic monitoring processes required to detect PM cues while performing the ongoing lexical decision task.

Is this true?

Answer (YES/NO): NO